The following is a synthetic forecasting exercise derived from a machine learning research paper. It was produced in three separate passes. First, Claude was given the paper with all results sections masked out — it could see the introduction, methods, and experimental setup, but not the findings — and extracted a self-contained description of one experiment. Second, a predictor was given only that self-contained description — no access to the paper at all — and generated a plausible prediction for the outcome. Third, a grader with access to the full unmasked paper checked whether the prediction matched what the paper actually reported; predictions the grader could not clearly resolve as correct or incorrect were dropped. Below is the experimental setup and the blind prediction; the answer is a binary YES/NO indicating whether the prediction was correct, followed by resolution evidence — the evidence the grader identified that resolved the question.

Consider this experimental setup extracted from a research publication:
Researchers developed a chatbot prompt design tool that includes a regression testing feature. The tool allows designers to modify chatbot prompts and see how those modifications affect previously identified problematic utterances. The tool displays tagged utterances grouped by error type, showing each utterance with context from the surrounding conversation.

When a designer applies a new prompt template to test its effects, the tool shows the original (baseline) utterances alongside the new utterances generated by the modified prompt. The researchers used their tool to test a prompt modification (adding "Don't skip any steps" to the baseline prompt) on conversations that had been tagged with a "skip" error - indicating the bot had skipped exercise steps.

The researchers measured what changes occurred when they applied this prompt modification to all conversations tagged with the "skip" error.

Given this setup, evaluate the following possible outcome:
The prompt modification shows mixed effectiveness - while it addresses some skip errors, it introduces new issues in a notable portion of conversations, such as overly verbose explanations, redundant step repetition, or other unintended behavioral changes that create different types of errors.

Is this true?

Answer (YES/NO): NO